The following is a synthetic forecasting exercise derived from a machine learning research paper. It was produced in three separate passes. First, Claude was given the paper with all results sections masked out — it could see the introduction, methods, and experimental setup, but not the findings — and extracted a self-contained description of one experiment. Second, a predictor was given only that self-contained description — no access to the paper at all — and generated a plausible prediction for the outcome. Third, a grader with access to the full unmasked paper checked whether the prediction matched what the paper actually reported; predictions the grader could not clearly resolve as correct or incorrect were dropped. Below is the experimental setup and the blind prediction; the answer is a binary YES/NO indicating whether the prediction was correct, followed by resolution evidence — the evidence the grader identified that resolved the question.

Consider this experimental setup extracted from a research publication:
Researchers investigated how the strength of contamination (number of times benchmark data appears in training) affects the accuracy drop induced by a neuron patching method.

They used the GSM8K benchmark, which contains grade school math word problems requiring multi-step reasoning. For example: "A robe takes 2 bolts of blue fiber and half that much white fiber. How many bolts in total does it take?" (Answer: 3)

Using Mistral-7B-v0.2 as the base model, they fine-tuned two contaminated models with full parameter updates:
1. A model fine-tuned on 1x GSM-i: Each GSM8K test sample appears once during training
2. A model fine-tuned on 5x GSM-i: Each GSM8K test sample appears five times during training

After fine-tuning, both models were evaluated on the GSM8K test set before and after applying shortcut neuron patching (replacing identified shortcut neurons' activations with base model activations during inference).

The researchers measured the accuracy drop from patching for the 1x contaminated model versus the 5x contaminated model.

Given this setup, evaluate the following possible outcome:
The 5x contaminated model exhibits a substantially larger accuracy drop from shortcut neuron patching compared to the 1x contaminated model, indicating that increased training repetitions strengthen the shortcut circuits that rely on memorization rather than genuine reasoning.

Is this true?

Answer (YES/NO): YES